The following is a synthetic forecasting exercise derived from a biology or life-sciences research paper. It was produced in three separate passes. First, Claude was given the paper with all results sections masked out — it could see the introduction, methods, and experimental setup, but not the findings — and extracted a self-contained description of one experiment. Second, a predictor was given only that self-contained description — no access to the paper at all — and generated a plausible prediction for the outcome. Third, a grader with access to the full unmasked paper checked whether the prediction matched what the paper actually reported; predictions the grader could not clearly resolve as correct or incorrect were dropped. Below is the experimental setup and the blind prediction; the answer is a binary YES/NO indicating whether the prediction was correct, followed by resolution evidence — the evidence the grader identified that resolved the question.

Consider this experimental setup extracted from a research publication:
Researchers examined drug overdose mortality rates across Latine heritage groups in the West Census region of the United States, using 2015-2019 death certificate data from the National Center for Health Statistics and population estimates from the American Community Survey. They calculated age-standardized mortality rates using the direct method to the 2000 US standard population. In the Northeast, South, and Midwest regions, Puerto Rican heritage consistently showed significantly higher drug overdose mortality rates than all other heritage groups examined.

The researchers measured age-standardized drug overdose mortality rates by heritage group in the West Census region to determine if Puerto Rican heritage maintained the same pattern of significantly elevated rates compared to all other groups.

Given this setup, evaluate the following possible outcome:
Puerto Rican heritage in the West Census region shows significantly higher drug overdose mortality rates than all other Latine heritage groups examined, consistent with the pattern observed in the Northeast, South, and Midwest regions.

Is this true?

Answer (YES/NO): NO